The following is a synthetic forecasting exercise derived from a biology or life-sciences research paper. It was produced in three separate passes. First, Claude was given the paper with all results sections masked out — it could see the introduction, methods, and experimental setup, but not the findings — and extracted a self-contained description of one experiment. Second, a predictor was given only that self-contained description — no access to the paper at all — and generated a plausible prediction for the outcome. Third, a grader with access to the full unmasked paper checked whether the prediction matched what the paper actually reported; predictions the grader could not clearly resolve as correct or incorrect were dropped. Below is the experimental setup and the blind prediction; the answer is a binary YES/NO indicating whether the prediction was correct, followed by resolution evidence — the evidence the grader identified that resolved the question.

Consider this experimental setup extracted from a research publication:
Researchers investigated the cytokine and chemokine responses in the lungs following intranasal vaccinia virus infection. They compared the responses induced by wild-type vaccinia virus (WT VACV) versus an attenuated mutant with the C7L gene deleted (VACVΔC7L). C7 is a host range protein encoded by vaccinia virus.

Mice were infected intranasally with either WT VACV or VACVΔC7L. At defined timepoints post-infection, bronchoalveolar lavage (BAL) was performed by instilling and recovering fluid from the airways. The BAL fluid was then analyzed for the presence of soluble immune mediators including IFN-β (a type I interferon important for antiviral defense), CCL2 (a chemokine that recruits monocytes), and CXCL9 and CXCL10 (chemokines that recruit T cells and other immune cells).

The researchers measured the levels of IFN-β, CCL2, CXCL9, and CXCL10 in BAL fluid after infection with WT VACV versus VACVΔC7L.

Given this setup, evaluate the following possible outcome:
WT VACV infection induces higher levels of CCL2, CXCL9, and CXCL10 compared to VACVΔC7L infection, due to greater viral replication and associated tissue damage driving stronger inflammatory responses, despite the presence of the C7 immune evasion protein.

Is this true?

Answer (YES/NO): NO